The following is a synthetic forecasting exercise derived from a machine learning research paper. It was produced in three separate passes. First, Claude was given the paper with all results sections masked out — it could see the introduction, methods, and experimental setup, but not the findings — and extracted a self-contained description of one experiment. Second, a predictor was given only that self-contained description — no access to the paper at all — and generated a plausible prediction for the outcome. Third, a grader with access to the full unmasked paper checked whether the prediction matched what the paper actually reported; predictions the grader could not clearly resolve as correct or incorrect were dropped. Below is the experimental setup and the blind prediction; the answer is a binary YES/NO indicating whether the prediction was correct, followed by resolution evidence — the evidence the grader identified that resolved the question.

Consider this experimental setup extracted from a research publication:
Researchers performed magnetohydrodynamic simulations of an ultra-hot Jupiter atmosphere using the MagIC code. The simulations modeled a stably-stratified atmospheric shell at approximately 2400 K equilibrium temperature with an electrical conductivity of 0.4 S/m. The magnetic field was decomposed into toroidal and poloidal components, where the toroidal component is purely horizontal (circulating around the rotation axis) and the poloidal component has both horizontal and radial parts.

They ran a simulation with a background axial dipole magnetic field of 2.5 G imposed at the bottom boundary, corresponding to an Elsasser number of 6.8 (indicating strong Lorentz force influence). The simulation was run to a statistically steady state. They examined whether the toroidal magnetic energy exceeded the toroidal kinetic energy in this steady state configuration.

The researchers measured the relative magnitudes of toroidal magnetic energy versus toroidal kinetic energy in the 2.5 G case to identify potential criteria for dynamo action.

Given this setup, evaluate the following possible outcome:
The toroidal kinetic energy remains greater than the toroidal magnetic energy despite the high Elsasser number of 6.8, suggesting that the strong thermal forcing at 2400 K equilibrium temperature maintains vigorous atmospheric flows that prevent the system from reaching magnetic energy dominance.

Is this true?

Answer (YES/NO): NO